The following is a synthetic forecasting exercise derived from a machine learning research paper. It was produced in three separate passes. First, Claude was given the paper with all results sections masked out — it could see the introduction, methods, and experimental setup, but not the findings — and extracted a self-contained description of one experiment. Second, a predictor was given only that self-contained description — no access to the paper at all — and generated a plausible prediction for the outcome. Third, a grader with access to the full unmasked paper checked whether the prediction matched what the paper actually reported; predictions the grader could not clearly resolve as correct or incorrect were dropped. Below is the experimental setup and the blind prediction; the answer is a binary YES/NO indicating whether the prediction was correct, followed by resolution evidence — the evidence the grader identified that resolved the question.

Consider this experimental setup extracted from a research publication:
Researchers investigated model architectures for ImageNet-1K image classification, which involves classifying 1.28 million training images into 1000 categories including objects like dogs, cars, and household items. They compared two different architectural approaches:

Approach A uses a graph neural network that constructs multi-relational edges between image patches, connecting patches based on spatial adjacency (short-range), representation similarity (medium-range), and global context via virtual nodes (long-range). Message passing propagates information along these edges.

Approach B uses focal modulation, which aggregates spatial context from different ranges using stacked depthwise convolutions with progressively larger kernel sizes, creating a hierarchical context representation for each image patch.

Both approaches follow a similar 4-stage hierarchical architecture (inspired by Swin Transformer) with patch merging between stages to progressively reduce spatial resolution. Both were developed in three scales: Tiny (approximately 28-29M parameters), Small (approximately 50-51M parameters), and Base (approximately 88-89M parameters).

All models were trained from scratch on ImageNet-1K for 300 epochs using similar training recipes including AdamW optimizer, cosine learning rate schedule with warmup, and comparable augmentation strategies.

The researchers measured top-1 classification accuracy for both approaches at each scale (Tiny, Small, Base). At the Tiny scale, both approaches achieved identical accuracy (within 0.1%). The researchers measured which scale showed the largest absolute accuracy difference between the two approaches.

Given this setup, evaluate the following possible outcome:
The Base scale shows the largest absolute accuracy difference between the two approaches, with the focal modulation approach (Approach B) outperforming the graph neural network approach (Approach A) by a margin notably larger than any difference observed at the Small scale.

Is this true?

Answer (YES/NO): NO